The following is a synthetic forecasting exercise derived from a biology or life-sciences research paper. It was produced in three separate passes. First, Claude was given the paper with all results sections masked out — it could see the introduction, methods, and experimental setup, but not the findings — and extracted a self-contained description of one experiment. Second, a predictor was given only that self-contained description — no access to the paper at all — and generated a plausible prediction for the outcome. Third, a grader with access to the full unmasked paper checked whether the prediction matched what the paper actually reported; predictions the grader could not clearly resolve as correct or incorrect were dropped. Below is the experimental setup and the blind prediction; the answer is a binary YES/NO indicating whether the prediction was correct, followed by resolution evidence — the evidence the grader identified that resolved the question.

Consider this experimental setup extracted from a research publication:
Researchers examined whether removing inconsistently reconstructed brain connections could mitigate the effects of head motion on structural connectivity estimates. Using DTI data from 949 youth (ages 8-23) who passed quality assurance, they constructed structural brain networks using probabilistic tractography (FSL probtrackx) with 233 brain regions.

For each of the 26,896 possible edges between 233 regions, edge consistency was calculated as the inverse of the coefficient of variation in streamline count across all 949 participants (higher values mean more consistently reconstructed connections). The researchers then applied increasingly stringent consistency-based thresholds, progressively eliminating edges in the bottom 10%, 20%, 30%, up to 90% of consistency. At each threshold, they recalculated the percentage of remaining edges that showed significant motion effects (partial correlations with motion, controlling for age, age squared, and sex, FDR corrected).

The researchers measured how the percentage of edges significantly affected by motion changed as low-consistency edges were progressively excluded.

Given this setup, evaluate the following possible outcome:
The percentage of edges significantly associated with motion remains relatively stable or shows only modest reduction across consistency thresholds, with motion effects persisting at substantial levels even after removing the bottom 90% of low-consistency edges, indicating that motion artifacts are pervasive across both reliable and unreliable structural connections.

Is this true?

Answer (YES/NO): NO